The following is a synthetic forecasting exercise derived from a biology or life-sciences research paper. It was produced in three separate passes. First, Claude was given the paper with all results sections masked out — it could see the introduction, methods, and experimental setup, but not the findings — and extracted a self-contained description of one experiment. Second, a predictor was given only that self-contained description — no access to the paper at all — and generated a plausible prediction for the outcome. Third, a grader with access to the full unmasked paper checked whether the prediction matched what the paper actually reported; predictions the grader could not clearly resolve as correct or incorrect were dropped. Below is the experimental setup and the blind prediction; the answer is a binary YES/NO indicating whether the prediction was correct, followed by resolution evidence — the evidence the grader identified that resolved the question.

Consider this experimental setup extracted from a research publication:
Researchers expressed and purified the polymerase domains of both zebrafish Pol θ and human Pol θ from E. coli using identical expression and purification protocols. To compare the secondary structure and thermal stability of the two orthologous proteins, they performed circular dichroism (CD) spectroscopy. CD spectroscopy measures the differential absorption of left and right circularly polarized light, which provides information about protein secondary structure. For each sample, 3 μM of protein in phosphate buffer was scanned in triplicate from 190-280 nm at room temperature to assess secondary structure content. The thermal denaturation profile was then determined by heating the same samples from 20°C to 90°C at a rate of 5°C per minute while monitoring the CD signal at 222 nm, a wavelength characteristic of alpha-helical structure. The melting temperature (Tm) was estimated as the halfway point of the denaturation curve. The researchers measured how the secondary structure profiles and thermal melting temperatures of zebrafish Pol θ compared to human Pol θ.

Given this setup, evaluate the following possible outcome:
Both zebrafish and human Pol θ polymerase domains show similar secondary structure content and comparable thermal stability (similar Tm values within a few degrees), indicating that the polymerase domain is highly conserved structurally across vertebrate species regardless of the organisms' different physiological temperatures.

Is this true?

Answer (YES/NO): YES